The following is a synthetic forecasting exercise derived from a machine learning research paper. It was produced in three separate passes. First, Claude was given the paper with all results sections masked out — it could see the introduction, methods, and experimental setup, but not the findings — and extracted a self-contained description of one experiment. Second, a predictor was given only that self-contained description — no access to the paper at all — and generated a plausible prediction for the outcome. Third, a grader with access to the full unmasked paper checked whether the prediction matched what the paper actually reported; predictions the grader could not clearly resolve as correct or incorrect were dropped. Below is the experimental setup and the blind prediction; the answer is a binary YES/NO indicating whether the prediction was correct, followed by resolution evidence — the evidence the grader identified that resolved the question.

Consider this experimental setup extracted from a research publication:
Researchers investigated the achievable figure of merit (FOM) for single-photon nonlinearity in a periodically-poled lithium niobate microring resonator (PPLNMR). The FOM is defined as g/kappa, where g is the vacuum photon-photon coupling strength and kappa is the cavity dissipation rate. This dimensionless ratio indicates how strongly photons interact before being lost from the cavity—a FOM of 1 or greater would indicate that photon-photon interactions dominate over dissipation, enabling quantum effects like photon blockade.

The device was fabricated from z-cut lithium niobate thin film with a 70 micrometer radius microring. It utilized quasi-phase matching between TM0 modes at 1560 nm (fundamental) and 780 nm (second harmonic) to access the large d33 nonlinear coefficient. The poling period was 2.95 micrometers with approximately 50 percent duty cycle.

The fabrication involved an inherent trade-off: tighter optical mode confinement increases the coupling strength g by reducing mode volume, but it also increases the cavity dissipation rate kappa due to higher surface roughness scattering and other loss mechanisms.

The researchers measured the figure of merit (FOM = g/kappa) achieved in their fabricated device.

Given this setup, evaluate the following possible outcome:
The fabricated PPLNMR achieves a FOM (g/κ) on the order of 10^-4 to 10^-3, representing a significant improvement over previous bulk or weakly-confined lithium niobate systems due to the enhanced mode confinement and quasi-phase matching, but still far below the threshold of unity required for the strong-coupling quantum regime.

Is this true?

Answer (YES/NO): NO